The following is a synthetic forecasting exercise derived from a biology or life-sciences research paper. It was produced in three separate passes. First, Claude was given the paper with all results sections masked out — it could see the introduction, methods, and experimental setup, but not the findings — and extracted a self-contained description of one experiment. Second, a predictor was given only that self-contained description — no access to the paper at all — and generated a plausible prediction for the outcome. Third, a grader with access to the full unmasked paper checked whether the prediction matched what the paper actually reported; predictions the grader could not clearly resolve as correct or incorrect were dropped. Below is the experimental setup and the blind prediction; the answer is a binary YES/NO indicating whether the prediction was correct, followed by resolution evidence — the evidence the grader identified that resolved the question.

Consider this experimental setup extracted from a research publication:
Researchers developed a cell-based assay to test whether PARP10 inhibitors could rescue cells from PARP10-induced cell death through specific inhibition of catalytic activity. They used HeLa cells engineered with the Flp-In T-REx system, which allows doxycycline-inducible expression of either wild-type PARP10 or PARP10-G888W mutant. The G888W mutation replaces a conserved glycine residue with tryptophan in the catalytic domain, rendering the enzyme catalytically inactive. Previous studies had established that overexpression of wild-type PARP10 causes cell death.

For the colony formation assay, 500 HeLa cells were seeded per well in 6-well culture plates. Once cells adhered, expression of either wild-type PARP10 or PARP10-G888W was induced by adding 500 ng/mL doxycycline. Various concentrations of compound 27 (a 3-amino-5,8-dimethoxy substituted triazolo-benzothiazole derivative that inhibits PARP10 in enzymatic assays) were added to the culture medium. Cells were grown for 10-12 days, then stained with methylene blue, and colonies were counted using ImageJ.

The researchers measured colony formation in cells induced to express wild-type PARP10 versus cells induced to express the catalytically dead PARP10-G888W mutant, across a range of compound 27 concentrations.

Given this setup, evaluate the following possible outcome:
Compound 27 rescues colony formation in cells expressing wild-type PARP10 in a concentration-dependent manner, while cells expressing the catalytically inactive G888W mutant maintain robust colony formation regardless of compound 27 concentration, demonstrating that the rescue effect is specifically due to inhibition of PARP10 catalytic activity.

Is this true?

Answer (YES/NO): YES